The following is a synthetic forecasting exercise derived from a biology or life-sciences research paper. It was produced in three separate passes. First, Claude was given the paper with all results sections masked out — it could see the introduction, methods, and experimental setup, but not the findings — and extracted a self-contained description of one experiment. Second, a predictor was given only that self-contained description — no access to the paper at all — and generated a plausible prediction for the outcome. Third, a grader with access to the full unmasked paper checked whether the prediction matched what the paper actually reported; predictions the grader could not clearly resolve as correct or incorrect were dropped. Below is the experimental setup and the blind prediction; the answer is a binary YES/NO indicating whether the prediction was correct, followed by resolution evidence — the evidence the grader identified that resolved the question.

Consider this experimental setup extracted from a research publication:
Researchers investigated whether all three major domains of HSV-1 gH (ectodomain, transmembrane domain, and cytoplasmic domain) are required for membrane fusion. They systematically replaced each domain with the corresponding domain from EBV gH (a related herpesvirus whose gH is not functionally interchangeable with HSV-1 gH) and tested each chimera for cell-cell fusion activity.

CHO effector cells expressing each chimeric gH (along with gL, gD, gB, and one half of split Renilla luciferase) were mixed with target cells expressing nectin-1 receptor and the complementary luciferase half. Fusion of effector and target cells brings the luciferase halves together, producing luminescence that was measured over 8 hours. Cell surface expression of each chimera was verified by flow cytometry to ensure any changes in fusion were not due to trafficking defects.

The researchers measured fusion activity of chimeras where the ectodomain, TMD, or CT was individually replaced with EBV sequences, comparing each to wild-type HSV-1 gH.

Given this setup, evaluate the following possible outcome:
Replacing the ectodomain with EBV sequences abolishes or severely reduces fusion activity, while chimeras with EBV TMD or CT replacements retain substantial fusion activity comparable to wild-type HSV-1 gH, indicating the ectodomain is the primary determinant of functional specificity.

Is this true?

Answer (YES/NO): NO